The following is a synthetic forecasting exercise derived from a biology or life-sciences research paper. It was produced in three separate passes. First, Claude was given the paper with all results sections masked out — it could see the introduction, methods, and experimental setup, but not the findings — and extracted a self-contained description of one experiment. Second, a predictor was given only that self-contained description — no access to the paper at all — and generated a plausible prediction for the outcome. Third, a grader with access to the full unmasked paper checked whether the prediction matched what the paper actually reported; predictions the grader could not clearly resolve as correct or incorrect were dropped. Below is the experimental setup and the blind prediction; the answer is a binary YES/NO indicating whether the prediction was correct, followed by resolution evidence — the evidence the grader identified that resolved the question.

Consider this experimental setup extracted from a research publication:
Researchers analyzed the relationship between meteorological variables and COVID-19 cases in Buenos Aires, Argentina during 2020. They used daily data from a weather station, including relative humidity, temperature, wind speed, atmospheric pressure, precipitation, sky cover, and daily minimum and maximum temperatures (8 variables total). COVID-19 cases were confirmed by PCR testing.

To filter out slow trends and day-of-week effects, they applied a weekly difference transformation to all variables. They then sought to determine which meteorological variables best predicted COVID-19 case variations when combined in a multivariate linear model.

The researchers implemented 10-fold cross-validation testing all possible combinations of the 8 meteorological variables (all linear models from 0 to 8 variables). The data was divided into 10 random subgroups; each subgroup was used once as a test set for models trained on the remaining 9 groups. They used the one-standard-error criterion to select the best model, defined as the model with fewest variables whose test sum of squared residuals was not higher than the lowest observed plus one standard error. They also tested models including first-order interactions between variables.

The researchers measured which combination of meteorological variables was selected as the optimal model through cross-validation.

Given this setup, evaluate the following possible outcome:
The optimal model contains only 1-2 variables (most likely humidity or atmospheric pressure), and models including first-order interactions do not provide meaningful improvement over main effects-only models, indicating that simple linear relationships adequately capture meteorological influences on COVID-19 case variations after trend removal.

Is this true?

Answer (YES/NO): YES